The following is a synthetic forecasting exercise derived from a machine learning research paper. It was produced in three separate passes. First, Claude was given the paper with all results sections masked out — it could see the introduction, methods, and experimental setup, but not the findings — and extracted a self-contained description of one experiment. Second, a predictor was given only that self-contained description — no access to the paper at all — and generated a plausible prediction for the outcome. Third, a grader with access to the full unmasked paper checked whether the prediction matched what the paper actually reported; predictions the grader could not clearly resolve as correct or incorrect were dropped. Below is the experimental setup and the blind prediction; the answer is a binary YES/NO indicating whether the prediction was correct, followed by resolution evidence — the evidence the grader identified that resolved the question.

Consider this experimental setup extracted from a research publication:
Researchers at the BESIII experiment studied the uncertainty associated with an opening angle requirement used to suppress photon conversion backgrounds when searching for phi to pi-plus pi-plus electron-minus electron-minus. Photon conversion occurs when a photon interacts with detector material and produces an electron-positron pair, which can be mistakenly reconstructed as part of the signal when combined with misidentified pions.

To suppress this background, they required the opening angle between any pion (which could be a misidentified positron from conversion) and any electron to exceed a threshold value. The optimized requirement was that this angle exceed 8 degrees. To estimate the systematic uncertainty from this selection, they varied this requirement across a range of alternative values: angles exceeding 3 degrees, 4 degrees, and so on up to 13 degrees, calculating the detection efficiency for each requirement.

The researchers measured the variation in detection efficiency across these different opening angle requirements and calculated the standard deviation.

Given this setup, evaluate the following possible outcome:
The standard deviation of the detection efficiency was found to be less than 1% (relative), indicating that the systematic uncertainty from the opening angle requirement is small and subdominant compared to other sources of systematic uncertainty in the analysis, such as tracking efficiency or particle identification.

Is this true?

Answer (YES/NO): NO